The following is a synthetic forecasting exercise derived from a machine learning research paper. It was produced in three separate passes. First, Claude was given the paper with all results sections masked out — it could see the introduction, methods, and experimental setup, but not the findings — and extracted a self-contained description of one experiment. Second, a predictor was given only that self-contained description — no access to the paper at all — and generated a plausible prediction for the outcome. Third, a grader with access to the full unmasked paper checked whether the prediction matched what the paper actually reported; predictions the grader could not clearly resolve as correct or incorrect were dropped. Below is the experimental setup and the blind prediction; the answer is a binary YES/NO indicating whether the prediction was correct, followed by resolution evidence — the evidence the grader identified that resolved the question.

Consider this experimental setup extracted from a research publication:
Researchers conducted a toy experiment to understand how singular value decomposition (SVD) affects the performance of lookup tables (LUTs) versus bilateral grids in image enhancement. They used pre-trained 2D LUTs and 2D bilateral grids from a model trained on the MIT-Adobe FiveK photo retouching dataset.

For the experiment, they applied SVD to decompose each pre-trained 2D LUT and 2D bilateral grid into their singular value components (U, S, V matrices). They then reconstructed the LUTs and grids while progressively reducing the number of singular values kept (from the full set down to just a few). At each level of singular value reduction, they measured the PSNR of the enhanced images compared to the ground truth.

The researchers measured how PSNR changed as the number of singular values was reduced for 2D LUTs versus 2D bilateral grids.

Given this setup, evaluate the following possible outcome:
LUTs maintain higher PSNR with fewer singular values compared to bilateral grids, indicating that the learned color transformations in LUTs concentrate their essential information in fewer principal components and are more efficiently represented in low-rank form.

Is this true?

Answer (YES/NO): YES